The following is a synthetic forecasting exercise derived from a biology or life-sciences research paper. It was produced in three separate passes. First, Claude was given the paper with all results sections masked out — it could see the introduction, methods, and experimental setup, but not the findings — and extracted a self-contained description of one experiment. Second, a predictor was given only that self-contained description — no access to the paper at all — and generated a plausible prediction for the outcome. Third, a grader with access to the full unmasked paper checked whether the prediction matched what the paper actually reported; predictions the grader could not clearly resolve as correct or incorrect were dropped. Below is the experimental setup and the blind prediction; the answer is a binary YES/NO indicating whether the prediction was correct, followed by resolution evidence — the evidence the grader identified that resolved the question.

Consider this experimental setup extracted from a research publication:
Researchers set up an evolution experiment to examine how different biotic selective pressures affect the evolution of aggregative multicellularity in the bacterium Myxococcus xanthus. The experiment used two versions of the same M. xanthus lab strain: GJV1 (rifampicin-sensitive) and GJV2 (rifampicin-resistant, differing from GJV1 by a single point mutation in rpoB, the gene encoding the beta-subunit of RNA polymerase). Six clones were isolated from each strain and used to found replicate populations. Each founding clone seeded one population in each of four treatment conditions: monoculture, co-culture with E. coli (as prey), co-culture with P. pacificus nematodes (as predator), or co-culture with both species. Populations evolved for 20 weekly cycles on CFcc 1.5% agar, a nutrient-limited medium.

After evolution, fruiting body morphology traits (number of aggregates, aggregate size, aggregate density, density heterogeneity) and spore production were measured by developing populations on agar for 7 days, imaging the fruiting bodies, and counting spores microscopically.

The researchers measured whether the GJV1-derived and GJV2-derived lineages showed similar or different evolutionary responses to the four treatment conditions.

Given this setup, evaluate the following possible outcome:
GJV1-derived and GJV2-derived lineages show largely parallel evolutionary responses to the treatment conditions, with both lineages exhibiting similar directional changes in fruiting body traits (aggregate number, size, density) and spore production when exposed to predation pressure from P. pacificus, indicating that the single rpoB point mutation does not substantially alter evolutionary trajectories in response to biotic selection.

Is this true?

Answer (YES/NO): NO